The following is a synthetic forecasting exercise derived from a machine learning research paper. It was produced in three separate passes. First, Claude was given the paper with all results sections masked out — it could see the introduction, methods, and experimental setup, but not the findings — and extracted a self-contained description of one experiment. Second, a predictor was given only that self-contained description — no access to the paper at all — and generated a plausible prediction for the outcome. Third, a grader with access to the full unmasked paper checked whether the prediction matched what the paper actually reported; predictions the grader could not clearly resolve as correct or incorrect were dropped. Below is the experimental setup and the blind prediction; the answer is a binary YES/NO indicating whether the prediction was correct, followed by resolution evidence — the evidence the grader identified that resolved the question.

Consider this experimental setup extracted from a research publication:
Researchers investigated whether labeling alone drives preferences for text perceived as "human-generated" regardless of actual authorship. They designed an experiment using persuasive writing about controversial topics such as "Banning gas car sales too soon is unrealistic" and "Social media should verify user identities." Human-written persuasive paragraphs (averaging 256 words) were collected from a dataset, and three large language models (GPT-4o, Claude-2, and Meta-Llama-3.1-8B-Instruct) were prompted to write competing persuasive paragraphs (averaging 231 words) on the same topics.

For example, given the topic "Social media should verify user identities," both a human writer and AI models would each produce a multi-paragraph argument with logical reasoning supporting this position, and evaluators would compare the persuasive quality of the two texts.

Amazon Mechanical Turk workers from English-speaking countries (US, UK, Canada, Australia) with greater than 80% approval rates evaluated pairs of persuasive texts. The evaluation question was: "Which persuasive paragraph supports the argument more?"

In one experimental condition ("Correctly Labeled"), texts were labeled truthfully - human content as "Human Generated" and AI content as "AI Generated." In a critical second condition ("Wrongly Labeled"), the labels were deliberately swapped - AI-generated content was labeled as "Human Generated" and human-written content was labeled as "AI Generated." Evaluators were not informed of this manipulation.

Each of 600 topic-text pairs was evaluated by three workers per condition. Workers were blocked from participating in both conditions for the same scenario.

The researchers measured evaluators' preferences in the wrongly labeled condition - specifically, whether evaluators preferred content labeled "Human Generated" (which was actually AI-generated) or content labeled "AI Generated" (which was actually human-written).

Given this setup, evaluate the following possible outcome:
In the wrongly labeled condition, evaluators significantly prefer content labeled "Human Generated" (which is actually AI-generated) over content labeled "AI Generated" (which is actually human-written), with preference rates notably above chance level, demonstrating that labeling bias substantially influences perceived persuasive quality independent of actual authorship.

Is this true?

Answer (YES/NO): YES